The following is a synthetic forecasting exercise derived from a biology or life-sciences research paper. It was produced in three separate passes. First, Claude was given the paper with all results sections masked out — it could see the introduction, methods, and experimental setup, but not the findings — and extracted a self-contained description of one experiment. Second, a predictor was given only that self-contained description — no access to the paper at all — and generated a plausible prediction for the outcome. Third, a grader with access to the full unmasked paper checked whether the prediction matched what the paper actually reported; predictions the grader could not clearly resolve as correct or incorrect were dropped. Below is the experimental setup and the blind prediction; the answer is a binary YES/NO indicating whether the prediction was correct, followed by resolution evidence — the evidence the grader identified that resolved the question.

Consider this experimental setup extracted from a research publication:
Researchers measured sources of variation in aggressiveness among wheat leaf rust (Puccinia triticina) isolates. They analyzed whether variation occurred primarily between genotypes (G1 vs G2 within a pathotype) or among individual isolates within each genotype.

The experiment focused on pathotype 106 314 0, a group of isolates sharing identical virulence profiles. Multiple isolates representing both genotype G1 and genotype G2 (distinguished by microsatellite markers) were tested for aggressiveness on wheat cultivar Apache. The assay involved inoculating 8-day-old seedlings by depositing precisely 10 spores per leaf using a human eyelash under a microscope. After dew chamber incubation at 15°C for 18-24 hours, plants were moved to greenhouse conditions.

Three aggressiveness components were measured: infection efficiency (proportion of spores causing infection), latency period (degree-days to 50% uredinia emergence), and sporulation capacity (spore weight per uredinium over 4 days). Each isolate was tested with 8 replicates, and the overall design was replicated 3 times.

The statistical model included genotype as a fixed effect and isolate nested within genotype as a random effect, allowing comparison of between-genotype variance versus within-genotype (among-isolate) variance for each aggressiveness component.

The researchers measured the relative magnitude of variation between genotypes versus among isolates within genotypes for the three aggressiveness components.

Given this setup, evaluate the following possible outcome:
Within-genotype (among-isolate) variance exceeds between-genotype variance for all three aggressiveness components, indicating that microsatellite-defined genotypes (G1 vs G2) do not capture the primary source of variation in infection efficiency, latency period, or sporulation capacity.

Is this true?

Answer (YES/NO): NO